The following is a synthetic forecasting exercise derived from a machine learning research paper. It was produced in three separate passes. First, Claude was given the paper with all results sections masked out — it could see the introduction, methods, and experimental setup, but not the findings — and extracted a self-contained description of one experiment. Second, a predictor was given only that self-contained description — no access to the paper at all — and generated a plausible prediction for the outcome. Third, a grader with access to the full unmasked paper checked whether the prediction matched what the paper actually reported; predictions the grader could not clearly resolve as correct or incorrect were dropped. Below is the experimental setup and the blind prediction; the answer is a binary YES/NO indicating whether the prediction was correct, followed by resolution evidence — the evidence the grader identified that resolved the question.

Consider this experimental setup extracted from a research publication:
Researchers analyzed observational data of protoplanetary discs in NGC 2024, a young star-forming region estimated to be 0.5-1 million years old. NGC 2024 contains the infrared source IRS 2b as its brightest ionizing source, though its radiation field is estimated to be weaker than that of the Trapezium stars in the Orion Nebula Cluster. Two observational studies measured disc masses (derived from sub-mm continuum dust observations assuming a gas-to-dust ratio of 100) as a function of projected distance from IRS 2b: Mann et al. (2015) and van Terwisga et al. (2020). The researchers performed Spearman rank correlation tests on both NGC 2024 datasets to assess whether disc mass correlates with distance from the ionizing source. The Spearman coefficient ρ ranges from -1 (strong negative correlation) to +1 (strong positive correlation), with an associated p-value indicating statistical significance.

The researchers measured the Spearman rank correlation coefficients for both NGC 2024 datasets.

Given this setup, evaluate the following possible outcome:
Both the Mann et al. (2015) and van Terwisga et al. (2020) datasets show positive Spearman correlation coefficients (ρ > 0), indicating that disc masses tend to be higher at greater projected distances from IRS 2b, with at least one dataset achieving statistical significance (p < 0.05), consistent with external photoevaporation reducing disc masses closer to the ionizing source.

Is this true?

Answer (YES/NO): NO